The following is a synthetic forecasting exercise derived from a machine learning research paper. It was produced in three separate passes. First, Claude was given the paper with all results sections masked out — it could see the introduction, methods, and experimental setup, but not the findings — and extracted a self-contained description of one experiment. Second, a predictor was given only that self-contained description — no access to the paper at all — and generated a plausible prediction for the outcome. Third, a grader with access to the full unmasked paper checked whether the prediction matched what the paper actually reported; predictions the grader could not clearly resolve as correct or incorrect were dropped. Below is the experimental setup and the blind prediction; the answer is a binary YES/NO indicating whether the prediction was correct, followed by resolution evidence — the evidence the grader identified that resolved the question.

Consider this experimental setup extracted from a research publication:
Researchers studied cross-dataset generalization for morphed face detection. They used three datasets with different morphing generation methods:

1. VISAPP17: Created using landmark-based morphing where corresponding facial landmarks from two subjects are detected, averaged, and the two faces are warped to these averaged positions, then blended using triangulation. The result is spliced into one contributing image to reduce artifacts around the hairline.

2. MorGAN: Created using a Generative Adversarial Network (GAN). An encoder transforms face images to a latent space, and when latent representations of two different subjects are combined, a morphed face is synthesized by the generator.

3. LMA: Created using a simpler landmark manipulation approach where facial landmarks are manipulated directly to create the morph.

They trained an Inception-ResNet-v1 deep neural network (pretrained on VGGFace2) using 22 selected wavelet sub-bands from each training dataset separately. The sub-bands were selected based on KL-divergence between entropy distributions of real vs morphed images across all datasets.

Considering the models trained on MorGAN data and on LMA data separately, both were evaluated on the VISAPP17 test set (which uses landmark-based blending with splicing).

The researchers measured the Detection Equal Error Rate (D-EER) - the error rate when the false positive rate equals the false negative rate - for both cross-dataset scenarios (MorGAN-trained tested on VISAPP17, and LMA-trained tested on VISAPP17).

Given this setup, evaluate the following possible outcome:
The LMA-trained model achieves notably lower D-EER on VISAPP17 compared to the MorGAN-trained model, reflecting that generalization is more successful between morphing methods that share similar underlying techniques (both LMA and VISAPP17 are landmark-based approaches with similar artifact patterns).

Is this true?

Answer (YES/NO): NO